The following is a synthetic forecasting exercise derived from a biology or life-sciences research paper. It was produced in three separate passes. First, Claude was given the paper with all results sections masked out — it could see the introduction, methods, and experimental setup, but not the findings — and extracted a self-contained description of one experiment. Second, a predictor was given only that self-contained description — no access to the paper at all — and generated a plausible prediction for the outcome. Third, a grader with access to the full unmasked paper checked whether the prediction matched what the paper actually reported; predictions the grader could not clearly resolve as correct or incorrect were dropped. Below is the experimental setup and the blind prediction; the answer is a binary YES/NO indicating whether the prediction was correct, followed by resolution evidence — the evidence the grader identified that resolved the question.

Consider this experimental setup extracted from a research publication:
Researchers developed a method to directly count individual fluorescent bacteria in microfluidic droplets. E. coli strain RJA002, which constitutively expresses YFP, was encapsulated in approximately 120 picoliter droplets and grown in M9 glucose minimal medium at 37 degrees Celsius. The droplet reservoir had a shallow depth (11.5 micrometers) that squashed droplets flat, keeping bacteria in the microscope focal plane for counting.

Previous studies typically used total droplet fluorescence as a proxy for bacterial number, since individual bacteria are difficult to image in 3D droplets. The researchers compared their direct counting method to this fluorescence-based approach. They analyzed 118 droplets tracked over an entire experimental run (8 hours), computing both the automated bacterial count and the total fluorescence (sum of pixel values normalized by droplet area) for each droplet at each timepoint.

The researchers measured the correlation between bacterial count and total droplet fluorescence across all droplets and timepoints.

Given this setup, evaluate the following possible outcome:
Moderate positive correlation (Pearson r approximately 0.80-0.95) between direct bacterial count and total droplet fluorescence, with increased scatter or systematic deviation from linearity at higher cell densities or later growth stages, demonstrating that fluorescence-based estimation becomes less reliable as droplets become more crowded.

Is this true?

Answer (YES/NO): YES